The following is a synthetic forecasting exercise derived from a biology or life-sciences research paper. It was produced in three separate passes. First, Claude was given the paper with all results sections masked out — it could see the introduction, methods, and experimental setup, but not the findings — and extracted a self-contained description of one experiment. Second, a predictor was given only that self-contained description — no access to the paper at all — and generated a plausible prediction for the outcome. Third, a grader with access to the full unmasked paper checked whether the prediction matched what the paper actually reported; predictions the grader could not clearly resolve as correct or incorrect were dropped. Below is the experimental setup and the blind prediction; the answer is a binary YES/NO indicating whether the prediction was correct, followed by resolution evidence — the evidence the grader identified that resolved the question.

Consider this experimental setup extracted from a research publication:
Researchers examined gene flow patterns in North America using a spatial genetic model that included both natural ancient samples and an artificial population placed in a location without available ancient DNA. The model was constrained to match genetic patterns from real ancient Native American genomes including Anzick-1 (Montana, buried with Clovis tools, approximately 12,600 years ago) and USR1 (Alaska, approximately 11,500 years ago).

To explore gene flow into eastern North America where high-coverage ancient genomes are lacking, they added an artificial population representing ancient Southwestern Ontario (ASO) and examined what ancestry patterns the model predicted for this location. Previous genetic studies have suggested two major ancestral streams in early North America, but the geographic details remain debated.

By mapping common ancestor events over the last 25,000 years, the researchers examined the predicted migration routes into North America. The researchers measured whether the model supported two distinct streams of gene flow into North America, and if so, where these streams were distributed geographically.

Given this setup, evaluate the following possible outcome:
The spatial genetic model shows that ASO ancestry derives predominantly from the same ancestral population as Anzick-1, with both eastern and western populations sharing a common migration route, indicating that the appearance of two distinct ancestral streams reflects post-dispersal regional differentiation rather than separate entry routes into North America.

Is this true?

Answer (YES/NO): NO